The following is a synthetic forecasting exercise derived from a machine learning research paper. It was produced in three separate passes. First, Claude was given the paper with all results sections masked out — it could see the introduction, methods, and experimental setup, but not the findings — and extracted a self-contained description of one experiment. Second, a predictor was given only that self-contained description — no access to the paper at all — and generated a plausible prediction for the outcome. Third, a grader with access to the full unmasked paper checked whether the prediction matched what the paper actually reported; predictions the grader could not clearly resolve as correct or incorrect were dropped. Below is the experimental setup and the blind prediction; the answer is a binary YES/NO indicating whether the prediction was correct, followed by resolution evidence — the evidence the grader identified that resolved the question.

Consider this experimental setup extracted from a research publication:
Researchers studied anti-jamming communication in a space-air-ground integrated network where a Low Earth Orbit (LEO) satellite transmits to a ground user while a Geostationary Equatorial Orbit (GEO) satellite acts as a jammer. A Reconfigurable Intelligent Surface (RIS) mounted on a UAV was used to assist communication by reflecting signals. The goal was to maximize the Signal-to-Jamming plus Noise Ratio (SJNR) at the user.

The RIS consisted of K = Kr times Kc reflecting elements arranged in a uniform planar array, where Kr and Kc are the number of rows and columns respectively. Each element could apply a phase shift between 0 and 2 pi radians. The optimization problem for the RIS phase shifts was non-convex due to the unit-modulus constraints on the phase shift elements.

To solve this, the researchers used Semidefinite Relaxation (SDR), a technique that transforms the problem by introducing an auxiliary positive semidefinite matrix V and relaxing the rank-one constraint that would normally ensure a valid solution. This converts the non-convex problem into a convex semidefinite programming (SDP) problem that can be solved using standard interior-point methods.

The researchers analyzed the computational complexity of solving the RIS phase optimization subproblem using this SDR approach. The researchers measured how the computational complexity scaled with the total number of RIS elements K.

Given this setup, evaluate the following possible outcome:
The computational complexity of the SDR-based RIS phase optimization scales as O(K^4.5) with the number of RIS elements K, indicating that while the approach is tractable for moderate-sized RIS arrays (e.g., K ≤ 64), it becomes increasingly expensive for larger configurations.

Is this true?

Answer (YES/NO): NO